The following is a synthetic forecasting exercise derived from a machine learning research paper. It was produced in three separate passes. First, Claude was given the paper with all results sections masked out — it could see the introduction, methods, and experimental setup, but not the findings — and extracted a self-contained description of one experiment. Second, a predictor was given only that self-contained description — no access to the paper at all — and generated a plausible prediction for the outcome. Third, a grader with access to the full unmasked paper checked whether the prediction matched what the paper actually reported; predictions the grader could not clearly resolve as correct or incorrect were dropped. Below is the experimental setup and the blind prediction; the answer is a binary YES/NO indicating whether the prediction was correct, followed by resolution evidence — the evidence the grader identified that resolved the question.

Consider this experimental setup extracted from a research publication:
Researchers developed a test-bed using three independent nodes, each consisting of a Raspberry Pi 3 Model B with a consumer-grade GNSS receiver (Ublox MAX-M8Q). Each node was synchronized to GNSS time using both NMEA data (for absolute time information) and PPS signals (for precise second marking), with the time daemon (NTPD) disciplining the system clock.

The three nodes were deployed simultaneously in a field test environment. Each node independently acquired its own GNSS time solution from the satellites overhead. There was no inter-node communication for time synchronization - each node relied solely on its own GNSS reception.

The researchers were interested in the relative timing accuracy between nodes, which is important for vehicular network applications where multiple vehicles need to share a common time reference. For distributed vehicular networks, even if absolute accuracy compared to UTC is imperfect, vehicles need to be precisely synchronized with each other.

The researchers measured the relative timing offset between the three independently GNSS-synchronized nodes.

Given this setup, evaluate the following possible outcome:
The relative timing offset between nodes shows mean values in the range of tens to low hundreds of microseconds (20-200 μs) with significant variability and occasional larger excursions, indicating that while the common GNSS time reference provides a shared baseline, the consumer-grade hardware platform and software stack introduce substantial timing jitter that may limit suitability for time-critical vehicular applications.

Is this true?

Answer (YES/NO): NO